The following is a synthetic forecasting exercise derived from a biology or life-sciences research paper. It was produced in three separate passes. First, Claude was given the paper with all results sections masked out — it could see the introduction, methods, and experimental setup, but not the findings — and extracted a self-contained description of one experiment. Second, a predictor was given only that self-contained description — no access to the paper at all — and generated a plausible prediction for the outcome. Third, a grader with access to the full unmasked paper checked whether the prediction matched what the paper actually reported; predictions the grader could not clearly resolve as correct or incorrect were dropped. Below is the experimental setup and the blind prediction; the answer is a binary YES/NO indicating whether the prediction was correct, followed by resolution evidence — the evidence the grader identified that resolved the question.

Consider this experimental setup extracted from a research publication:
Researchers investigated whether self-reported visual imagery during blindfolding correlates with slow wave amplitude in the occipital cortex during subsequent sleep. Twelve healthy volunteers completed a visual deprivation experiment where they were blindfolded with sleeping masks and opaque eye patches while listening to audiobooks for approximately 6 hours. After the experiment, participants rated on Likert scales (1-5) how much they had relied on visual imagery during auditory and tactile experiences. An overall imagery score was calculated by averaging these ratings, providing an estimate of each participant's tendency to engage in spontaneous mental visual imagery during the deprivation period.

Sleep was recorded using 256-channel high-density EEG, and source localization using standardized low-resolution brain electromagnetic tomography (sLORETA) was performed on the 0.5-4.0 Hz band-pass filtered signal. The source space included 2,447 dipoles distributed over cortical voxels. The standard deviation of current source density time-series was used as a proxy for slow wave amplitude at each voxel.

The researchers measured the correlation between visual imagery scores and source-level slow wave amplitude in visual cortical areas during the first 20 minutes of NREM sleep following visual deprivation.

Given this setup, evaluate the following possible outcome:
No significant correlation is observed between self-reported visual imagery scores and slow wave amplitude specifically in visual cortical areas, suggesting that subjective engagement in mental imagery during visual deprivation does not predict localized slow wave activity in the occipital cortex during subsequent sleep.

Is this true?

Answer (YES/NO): NO